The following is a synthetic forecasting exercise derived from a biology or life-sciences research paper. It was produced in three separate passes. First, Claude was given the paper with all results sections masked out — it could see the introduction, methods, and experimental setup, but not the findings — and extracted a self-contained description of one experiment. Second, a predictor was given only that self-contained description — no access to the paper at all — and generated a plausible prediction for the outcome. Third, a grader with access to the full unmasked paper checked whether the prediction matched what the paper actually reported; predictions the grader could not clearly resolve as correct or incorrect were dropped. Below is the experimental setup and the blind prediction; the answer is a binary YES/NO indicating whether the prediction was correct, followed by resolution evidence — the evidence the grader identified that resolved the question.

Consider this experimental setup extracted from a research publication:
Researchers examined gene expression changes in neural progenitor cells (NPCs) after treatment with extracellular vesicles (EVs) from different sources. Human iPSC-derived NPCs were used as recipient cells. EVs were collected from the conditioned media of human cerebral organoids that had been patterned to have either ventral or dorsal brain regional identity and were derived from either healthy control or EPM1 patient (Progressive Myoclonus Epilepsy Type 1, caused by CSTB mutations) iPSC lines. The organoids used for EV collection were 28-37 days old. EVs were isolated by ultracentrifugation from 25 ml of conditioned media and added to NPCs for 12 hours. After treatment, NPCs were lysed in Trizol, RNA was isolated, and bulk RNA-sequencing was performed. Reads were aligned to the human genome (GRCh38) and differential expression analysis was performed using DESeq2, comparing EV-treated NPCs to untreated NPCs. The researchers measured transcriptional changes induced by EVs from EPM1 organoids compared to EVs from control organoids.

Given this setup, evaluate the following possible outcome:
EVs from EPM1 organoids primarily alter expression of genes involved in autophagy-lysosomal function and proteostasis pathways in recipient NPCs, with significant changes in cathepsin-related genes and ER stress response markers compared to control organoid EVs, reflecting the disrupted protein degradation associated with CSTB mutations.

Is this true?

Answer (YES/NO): NO